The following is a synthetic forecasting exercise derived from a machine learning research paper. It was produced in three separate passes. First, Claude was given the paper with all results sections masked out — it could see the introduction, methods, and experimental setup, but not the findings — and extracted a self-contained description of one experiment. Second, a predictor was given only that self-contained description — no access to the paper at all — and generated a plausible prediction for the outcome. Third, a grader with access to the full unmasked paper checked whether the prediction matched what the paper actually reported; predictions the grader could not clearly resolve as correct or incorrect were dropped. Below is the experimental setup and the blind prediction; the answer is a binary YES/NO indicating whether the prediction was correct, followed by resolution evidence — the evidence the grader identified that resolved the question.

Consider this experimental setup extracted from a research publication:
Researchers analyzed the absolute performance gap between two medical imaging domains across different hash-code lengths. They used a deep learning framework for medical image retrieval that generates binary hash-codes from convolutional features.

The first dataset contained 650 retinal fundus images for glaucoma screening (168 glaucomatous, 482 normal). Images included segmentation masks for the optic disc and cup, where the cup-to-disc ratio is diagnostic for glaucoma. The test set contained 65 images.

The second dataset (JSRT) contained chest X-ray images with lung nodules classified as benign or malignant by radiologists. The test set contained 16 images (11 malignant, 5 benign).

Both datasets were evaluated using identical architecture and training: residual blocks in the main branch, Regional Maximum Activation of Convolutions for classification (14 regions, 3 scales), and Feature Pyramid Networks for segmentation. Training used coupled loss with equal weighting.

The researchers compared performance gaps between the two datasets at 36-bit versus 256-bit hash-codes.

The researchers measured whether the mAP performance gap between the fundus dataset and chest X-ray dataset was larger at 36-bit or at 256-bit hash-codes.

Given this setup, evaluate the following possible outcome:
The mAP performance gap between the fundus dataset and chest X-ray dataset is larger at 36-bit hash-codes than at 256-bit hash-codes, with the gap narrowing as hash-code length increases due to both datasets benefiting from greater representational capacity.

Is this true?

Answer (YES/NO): YES